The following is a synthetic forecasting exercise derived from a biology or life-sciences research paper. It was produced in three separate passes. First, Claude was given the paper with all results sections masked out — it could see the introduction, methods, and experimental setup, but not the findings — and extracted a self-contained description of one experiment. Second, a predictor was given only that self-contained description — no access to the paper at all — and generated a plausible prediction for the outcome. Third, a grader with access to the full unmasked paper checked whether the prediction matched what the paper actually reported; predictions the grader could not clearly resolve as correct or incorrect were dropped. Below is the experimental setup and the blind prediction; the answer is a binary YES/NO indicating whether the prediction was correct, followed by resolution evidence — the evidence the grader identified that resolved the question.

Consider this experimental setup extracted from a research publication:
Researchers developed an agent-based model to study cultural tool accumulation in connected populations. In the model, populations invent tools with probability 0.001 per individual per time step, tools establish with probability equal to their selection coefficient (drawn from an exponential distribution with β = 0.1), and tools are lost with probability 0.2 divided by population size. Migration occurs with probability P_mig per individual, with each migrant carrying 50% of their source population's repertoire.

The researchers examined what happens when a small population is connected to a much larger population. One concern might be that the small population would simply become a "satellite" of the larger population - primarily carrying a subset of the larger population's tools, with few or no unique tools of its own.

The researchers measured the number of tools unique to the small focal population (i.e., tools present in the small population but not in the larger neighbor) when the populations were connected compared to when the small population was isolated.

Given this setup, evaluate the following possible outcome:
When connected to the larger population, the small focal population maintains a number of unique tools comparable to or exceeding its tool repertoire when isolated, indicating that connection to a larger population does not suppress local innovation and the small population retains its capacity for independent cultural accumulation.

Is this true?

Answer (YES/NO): YES